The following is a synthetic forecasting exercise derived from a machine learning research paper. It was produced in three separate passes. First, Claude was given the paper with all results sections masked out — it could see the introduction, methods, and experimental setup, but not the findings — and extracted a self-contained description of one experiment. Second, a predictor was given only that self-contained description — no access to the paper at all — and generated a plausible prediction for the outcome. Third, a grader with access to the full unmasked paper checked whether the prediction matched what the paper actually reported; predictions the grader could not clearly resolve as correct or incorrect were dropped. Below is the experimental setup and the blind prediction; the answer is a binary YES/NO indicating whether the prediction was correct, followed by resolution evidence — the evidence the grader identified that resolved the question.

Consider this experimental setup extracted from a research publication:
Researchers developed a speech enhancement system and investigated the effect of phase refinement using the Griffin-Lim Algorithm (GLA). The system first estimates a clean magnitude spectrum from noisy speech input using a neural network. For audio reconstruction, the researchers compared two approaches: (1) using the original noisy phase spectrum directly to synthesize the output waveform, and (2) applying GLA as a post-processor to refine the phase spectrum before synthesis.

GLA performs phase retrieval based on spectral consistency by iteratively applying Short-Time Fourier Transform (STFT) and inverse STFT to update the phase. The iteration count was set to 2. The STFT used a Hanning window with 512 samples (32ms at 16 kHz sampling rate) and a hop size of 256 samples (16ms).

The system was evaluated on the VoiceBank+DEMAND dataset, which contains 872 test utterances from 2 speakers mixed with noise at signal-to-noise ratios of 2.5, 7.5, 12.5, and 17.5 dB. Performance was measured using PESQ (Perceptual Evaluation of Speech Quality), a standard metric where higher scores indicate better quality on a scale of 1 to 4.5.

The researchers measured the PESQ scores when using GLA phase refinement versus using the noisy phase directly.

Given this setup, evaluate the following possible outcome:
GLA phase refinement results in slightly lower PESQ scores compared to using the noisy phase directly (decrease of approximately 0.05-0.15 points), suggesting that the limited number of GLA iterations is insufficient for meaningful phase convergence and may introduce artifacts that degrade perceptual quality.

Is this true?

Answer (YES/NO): NO